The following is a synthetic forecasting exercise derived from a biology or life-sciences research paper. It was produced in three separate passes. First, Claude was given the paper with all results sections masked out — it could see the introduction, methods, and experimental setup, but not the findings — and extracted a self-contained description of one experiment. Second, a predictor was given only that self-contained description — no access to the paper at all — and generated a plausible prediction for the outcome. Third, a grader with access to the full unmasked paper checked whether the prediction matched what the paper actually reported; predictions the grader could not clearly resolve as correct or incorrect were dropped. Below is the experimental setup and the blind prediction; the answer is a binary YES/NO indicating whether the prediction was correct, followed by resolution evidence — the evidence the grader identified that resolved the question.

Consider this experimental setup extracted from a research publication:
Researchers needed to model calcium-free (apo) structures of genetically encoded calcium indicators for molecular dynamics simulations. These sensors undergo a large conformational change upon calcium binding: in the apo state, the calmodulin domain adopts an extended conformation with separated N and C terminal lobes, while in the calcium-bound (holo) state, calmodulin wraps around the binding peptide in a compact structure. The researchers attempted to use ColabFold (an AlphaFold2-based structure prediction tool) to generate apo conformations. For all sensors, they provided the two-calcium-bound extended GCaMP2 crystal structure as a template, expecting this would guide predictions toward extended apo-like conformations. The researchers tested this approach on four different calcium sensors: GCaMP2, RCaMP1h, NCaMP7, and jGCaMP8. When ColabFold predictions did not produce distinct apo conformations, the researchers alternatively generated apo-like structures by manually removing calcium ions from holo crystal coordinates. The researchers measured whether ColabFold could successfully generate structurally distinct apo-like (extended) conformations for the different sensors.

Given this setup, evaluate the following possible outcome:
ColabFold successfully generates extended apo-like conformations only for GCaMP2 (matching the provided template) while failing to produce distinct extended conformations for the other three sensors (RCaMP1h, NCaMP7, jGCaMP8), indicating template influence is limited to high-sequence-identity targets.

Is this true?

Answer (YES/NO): YES